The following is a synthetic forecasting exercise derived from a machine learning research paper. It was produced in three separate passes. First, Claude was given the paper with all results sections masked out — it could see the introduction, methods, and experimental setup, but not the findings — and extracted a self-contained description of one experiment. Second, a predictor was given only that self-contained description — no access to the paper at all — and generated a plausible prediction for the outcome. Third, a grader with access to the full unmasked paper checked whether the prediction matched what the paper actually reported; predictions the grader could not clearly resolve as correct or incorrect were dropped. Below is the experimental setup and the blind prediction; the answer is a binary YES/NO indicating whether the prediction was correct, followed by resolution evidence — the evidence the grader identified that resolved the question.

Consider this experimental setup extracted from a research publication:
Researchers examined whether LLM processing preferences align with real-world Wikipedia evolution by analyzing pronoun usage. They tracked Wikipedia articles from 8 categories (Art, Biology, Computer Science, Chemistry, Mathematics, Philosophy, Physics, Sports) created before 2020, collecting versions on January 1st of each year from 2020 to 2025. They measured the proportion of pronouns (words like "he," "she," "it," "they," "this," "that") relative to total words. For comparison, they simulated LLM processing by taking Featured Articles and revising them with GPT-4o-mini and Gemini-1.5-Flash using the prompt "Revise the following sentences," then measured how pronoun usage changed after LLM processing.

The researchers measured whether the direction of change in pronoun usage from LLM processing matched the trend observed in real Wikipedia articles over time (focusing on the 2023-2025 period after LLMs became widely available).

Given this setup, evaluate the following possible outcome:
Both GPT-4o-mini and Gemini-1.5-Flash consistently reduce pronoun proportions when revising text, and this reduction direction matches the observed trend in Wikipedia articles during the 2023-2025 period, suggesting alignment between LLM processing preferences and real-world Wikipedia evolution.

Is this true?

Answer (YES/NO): NO